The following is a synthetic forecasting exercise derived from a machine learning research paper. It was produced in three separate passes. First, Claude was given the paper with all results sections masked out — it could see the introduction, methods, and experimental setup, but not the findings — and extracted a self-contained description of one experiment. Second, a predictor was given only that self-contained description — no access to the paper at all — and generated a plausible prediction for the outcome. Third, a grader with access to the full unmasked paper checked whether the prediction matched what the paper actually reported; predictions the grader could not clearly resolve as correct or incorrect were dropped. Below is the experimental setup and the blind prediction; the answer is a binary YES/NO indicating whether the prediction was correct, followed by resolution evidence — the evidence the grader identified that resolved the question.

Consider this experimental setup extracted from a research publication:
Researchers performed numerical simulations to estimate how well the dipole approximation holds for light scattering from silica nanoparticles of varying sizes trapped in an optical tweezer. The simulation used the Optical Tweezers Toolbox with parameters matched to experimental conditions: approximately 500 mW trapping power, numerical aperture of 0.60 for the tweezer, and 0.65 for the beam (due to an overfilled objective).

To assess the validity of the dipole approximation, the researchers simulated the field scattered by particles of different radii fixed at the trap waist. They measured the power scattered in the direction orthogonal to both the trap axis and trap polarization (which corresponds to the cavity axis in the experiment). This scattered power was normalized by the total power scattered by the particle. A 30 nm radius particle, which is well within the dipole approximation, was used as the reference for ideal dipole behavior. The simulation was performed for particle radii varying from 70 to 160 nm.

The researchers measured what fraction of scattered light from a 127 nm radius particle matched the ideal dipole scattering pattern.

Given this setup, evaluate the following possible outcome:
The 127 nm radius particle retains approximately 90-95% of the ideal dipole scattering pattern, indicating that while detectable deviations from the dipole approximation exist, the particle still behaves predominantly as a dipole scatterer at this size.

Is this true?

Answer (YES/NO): NO